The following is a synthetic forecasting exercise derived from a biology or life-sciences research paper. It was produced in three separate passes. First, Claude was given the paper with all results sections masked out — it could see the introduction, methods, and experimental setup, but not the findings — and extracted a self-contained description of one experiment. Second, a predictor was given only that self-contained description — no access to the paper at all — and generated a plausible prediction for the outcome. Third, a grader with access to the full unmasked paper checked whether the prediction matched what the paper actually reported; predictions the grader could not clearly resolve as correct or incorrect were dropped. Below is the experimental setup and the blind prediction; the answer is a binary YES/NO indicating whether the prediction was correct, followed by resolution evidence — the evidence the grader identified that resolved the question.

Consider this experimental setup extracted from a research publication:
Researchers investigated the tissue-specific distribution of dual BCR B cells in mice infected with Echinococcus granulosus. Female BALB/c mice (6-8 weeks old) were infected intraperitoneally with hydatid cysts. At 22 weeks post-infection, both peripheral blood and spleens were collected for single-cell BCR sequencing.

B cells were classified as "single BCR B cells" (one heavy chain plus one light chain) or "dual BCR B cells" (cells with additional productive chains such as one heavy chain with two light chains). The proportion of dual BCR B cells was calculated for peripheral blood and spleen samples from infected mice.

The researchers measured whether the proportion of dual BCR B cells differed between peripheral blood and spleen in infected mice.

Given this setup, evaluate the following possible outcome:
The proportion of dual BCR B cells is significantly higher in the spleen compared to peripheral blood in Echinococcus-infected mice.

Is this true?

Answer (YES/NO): YES